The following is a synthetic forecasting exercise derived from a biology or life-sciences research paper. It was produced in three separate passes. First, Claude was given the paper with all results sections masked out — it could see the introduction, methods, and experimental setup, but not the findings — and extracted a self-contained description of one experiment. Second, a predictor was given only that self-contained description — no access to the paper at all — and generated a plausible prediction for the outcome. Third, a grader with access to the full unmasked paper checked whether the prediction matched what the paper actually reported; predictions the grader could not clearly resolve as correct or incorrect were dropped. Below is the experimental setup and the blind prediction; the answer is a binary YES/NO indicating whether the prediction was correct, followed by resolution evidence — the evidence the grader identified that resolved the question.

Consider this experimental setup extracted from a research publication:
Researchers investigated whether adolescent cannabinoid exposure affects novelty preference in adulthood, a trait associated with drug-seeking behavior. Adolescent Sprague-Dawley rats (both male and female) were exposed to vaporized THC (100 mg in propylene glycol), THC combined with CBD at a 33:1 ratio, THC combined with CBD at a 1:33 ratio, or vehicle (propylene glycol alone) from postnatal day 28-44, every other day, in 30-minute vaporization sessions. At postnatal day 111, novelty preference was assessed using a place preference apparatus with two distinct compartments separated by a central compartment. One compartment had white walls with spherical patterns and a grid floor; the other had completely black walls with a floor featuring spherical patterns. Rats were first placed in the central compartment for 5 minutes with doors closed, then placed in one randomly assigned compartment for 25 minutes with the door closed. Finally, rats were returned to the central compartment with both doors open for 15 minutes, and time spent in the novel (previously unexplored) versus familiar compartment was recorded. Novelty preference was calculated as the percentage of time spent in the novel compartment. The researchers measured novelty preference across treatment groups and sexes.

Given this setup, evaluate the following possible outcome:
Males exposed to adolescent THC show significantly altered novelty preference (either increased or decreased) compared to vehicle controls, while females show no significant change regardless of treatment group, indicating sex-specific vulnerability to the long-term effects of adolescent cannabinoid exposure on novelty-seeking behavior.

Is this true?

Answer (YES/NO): NO